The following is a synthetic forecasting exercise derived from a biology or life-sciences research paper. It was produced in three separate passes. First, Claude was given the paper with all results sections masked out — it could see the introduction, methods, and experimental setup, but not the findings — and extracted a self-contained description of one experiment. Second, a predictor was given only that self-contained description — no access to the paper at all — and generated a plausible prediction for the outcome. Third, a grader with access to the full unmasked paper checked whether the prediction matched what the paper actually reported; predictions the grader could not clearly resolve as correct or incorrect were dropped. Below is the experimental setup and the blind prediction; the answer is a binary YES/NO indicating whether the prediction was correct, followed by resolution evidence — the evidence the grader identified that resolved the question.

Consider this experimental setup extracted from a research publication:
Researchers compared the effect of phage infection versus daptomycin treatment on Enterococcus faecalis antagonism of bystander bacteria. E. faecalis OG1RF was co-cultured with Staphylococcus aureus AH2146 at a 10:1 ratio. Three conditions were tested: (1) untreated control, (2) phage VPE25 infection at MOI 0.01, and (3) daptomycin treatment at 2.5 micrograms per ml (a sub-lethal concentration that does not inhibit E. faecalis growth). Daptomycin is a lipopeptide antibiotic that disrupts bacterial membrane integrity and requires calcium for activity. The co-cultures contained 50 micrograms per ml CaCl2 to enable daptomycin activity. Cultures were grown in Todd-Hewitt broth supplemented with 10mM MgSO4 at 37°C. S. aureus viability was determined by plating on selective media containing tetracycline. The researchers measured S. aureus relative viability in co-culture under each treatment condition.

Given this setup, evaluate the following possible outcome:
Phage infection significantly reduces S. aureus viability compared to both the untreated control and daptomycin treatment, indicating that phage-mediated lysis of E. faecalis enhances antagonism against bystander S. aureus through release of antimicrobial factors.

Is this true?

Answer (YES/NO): NO